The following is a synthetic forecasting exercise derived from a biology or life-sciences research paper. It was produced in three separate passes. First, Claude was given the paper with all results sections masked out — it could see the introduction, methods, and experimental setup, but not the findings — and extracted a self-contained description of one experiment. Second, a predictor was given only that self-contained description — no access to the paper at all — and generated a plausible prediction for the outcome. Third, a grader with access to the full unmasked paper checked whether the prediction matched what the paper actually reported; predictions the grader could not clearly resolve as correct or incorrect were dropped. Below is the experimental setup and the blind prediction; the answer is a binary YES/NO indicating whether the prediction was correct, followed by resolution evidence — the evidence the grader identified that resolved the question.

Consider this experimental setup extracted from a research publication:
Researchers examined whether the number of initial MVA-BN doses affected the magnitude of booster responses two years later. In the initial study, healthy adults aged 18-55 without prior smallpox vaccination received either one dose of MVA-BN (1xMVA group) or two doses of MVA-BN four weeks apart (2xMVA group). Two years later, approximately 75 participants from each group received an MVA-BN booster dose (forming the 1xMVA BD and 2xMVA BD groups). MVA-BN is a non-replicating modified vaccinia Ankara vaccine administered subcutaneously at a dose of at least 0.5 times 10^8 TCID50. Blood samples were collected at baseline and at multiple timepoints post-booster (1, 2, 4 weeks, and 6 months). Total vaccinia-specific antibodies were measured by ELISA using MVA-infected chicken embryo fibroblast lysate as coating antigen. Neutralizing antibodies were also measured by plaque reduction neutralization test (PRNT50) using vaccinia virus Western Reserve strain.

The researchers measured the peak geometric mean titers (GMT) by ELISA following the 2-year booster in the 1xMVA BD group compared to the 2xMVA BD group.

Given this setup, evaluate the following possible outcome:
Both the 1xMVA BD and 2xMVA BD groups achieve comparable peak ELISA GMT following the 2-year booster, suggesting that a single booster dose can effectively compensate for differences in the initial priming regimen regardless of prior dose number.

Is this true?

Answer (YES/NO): YES